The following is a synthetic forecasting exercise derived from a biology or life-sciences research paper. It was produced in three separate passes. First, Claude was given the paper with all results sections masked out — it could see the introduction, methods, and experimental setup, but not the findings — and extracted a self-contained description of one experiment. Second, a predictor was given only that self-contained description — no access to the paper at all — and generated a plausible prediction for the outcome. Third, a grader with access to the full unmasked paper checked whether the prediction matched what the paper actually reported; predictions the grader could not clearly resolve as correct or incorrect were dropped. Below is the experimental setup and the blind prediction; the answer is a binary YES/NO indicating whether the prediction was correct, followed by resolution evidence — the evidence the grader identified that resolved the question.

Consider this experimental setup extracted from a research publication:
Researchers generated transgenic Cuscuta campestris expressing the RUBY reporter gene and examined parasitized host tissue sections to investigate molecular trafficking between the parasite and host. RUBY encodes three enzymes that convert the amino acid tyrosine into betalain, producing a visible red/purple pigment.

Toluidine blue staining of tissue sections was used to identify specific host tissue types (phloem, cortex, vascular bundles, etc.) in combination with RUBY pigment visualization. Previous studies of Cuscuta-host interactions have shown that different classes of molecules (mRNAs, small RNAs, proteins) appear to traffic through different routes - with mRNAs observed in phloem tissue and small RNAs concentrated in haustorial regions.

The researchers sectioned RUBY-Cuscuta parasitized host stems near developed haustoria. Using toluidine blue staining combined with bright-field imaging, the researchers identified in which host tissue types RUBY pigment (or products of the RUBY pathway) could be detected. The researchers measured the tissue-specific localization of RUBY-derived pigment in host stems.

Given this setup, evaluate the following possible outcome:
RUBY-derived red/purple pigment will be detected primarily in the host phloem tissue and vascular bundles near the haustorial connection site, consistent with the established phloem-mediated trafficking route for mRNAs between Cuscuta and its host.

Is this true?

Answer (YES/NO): NO